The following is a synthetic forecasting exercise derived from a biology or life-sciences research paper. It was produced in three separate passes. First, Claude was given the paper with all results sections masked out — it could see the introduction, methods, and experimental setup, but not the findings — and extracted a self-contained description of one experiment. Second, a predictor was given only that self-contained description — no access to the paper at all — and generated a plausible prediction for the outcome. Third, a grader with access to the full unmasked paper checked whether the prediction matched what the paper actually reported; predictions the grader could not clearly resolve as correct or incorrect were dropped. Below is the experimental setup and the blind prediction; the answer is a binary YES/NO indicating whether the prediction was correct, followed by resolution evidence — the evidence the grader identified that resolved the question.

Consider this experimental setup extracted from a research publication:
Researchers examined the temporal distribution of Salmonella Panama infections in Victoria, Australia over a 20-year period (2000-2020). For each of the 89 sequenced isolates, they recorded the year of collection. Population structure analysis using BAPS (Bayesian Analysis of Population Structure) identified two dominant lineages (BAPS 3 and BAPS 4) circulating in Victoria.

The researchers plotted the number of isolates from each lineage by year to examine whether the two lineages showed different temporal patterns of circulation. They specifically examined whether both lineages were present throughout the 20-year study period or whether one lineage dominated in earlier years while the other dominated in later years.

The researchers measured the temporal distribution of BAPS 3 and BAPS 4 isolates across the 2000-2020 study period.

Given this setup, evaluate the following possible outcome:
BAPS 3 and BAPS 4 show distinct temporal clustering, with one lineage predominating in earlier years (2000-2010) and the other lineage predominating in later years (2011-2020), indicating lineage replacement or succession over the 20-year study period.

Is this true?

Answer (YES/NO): NO